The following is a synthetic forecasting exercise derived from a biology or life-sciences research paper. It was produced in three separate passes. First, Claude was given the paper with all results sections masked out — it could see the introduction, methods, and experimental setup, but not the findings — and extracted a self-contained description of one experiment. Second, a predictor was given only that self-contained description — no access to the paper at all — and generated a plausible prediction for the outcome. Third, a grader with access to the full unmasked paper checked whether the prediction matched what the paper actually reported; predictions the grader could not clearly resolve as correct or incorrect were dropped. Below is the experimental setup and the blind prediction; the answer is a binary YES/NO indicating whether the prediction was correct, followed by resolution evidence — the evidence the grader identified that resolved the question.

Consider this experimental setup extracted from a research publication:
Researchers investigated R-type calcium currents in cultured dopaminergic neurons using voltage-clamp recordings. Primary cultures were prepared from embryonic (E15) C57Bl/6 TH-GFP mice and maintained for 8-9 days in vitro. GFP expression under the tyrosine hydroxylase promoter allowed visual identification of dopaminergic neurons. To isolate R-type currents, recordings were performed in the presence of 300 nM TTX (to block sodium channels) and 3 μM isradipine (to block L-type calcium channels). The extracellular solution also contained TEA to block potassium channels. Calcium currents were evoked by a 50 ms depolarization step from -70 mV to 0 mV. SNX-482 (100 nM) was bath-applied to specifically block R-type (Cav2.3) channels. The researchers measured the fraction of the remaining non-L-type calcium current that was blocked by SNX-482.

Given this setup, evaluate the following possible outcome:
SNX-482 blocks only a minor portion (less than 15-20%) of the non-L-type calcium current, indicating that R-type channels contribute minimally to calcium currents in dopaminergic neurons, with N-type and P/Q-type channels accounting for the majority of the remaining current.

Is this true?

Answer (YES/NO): NO